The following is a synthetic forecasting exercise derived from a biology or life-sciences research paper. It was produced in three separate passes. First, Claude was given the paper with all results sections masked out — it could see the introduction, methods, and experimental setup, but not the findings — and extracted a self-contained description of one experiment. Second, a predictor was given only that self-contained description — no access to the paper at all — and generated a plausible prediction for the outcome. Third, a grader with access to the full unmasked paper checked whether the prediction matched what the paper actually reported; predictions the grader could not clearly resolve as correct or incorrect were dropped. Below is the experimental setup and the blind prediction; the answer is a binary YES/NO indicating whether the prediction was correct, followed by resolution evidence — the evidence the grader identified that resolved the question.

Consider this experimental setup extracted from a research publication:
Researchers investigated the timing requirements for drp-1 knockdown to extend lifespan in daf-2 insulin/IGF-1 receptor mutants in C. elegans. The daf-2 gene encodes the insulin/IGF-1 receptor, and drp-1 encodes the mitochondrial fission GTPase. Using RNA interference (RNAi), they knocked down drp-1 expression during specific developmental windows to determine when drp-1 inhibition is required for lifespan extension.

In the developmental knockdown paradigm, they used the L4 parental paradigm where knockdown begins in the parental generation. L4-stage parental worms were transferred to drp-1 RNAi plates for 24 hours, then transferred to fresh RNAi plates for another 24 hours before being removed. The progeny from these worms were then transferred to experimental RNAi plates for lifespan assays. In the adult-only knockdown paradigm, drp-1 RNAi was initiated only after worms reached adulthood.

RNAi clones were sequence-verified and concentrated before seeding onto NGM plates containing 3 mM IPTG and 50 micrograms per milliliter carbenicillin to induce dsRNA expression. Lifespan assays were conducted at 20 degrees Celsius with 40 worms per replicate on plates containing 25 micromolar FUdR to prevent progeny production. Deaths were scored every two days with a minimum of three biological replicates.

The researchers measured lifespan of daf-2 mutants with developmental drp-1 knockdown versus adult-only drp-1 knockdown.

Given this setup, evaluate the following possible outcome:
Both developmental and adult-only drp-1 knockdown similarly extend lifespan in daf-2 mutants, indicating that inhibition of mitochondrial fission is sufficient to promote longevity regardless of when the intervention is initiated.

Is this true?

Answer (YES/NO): NO